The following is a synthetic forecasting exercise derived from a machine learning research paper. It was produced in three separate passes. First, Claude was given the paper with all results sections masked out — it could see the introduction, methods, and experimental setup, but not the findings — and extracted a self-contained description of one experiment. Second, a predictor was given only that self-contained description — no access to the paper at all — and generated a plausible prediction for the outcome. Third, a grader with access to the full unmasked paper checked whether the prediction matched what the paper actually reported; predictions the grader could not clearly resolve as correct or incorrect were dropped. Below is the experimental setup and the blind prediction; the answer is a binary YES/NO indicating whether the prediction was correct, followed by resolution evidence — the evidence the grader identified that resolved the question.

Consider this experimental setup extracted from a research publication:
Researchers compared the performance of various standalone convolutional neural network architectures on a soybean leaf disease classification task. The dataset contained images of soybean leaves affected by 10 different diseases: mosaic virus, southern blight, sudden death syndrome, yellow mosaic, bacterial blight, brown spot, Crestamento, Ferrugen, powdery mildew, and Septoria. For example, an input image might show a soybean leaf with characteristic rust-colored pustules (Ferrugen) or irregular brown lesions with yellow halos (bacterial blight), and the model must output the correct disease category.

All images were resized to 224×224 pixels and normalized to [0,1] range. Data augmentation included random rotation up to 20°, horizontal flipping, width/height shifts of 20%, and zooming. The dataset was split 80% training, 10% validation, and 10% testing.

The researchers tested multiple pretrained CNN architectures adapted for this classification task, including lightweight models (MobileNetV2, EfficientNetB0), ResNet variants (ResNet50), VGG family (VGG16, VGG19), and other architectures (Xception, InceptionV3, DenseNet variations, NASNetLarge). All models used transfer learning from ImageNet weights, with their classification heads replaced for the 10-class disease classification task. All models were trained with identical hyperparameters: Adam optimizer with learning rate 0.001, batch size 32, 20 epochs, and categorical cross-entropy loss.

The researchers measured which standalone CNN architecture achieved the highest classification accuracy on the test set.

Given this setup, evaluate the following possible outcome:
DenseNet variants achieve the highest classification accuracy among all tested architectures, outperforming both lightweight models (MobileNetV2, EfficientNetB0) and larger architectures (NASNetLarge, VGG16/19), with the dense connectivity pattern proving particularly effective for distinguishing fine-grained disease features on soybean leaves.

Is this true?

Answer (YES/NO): NO